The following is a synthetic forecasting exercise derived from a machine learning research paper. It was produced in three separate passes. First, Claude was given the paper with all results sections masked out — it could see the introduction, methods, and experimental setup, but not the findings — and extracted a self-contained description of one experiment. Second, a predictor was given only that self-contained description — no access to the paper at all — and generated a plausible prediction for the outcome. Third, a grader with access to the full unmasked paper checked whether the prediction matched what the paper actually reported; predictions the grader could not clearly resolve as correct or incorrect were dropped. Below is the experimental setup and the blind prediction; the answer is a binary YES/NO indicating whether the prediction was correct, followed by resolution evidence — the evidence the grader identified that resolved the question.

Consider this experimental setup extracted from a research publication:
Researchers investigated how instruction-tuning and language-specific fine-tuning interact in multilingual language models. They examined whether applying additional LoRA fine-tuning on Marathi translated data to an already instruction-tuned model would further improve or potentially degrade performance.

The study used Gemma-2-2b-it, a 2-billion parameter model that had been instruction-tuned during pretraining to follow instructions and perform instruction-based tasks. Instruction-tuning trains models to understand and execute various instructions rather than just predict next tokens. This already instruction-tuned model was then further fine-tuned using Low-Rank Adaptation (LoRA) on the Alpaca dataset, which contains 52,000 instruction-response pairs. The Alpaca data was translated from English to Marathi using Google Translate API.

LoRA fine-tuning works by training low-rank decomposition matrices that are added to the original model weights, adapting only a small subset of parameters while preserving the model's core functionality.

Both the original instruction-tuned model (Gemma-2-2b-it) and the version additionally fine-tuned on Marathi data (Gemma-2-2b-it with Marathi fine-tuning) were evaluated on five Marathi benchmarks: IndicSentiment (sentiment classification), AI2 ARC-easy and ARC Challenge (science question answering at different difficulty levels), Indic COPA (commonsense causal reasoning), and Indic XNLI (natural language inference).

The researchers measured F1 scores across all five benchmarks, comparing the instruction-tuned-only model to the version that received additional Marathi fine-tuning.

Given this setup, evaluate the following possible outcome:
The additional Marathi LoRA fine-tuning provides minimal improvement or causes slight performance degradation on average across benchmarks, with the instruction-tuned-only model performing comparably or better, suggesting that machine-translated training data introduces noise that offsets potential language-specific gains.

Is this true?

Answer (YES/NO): NO